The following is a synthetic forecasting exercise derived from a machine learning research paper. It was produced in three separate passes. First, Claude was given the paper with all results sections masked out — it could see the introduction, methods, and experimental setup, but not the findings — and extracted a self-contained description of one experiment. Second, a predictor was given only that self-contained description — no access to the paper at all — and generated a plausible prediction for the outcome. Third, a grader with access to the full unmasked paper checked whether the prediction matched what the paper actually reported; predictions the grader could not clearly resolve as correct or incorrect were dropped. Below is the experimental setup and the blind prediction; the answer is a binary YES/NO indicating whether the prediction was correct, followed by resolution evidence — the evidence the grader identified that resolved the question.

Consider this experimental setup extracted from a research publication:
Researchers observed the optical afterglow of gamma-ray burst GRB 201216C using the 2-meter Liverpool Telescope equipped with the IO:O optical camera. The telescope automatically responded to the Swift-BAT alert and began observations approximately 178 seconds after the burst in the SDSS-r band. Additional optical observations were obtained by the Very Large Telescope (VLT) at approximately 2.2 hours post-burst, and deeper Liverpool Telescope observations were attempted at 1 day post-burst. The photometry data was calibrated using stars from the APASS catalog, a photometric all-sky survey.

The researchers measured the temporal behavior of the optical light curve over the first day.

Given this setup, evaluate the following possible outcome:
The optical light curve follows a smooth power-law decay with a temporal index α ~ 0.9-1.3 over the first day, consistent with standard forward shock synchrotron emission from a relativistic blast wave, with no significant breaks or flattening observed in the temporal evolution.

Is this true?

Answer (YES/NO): NO